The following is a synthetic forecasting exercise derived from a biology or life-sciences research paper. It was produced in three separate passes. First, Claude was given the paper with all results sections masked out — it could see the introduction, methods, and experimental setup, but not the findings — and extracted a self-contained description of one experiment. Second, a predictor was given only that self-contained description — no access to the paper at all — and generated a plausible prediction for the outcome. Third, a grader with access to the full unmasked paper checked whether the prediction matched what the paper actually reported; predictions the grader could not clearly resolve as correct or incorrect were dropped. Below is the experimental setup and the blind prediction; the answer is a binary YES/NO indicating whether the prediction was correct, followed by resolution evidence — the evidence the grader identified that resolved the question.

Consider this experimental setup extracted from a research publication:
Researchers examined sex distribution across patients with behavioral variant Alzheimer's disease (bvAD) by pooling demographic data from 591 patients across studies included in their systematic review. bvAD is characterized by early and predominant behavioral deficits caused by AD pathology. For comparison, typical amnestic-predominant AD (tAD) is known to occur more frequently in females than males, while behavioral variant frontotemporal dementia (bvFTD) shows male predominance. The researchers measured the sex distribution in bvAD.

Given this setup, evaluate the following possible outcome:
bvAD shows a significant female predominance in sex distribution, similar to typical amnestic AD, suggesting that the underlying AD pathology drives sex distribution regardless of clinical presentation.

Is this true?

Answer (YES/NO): NO